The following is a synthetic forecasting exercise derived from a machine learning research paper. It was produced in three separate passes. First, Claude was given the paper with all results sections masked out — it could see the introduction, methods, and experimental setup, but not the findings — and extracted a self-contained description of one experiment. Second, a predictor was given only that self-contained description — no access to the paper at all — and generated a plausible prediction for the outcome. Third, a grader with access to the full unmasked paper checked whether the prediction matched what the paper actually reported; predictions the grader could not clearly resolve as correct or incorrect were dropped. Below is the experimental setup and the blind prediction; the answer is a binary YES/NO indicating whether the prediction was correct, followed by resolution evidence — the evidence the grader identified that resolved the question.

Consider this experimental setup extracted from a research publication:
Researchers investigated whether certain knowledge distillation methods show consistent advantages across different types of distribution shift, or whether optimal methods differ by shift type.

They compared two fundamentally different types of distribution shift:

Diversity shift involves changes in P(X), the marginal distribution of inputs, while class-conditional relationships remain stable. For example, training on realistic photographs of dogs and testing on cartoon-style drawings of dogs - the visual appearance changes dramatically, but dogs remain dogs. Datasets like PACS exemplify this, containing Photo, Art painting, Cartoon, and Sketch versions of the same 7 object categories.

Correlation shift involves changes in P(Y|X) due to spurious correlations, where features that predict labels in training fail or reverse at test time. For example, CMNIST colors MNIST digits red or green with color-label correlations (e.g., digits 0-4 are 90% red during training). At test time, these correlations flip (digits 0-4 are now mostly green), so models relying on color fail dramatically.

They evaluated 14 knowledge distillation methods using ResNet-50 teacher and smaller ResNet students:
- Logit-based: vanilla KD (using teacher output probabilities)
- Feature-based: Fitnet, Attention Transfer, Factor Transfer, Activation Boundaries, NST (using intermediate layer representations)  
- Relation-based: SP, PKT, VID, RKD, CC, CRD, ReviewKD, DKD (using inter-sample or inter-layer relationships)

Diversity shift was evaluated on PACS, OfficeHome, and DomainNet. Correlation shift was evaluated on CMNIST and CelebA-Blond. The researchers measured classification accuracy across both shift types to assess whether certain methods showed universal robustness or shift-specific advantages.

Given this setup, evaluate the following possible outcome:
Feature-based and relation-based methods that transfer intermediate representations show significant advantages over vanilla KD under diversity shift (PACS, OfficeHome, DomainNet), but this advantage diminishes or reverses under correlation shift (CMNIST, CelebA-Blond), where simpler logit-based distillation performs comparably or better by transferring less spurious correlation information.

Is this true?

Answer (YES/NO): NO